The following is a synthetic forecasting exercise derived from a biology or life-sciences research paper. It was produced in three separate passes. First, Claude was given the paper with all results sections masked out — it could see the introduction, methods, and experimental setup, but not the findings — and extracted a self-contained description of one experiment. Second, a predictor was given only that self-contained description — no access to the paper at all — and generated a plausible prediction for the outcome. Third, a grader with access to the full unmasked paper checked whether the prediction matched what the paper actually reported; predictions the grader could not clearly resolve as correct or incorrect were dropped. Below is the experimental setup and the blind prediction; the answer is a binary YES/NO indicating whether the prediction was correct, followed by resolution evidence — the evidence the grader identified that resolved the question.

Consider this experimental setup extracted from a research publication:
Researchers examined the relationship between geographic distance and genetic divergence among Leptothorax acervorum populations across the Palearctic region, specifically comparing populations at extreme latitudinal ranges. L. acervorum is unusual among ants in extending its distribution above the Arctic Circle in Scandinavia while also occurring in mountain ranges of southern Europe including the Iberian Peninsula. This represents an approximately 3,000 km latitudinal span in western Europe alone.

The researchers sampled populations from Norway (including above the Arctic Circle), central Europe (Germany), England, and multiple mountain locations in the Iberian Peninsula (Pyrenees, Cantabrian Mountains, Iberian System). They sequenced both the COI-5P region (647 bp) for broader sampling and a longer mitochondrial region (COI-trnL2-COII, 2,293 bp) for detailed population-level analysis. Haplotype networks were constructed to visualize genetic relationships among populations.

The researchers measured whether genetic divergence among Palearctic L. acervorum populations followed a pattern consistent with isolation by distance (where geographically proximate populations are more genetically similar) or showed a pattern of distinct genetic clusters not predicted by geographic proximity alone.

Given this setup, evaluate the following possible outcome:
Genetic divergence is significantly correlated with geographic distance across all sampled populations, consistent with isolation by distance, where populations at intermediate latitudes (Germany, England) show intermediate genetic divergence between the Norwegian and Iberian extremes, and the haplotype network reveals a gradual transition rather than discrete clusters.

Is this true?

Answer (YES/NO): NO